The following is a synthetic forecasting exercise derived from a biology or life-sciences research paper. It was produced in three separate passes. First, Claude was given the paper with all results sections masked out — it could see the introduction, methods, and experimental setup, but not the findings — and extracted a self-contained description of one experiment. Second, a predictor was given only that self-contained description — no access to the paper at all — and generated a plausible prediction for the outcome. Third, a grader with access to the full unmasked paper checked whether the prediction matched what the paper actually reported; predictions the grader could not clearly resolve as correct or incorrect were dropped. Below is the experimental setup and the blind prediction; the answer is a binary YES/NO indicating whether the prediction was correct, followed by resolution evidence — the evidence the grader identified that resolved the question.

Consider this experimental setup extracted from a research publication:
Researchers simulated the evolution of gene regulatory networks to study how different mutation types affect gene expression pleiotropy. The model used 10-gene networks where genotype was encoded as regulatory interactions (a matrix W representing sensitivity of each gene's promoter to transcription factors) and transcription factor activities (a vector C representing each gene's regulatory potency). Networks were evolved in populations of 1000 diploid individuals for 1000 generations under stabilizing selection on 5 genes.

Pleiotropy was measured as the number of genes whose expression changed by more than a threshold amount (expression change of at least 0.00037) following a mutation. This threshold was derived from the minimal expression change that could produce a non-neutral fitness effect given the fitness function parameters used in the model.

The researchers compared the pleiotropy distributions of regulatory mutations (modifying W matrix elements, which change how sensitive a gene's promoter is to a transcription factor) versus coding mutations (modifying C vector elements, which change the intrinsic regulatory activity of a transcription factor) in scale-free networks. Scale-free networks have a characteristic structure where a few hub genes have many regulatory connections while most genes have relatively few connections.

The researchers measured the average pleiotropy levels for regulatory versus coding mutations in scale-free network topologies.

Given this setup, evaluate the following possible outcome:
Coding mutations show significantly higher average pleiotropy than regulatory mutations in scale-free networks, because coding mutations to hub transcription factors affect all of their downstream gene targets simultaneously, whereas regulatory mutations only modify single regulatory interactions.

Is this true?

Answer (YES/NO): YES